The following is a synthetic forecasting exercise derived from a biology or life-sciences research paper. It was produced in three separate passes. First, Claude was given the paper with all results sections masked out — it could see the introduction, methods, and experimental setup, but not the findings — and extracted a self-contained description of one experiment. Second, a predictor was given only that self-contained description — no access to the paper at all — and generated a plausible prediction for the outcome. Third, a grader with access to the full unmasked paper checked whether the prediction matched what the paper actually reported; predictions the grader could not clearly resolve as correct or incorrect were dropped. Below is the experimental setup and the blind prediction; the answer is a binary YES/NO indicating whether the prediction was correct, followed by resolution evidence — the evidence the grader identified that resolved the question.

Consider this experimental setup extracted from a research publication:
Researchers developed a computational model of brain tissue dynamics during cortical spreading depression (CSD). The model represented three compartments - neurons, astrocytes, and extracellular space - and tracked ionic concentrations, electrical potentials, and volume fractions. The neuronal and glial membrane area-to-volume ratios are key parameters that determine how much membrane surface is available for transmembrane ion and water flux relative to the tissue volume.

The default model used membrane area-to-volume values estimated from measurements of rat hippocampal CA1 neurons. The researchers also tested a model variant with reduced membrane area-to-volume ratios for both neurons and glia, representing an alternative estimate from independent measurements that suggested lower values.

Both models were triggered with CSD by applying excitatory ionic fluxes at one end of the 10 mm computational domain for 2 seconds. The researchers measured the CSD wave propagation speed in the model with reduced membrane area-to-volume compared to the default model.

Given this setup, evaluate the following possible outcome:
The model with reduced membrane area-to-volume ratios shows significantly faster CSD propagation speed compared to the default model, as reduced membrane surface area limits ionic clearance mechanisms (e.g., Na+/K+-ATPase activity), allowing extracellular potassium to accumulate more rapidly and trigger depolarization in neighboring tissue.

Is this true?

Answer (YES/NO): NO